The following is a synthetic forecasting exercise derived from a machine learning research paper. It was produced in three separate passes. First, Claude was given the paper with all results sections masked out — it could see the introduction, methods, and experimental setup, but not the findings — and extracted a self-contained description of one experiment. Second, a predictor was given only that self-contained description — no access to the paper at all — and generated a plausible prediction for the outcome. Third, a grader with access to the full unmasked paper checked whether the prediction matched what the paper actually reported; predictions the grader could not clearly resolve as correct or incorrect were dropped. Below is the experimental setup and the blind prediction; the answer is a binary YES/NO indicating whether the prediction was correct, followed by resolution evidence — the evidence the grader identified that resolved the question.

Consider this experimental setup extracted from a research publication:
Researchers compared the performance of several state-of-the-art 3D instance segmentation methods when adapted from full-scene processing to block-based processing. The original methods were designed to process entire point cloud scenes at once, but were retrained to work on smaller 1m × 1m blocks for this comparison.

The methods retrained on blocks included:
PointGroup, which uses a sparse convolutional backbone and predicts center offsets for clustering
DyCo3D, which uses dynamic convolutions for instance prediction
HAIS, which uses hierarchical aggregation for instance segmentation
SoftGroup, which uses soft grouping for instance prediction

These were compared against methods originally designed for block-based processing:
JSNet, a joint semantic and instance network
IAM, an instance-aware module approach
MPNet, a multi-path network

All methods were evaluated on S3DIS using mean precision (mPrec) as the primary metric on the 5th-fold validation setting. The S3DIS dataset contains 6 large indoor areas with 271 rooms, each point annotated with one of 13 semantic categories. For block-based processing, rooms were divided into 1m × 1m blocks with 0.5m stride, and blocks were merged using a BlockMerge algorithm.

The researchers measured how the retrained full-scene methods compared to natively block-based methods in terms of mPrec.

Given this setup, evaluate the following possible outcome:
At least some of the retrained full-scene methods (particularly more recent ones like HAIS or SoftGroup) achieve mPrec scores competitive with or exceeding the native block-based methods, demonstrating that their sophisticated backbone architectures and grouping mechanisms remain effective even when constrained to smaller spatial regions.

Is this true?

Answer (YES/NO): NO